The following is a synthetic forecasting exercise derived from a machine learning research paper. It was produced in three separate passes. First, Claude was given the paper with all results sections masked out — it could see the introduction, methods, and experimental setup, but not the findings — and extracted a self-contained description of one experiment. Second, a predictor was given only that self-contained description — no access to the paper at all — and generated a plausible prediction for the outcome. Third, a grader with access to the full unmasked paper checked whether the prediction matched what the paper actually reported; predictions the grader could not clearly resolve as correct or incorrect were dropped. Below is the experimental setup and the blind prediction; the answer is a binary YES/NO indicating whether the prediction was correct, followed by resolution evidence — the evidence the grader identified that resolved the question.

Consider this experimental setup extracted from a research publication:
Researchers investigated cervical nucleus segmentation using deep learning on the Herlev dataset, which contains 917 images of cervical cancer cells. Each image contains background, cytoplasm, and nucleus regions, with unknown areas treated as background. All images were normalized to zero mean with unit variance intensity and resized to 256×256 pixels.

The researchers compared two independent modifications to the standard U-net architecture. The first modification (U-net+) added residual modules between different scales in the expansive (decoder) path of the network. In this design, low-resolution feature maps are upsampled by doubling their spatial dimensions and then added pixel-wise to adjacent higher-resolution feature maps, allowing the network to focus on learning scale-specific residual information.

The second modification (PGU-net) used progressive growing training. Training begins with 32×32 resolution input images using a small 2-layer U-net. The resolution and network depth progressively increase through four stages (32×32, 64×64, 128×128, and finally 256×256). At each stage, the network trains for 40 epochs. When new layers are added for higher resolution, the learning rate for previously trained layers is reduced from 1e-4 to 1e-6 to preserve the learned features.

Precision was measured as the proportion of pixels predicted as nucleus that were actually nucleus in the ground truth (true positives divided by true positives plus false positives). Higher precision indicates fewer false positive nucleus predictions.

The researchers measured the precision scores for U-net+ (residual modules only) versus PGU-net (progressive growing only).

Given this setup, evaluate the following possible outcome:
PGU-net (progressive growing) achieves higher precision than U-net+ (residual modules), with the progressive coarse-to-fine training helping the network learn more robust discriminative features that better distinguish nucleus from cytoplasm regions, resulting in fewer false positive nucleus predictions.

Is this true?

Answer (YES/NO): YES